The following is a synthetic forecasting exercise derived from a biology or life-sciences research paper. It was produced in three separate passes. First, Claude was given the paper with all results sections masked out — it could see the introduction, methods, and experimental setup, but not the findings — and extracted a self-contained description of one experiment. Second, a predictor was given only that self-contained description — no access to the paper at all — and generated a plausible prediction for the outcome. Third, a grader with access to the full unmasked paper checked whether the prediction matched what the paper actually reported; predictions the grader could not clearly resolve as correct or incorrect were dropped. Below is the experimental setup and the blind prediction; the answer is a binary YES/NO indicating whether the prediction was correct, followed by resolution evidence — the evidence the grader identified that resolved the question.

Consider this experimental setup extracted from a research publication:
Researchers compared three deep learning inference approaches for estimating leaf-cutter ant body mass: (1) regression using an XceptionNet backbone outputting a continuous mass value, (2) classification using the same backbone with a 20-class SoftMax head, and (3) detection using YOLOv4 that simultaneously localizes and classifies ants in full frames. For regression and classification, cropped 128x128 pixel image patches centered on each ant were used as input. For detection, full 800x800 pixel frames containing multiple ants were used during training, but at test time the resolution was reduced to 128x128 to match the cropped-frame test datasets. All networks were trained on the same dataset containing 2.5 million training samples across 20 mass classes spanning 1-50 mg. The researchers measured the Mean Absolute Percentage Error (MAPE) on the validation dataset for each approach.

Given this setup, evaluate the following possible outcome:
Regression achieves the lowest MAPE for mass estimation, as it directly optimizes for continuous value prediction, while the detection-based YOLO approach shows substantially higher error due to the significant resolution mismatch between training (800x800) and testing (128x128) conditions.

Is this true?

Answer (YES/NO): NO